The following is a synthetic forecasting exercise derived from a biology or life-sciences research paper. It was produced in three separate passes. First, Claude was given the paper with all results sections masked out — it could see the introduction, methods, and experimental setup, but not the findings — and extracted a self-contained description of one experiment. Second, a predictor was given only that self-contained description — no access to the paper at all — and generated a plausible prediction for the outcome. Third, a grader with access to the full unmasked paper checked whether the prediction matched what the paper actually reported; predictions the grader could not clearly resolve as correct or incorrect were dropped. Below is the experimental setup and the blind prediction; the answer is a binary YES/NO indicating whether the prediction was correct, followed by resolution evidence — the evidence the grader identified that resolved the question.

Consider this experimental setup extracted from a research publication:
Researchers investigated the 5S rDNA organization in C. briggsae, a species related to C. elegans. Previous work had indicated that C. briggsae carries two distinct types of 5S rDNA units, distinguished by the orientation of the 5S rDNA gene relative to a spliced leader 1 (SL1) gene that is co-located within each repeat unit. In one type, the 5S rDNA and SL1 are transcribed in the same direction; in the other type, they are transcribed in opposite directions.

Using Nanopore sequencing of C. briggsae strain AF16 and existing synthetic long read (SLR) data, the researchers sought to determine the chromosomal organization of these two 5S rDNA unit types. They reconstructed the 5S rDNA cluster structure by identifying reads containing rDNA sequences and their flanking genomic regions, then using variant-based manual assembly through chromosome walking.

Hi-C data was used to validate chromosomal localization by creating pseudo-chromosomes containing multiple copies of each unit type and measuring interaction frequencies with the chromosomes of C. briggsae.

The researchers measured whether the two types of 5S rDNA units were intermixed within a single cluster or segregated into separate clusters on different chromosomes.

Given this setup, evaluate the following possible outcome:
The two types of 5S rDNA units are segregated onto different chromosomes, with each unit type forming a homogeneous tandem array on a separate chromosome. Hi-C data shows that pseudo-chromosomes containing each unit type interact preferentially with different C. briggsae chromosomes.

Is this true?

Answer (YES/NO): NO